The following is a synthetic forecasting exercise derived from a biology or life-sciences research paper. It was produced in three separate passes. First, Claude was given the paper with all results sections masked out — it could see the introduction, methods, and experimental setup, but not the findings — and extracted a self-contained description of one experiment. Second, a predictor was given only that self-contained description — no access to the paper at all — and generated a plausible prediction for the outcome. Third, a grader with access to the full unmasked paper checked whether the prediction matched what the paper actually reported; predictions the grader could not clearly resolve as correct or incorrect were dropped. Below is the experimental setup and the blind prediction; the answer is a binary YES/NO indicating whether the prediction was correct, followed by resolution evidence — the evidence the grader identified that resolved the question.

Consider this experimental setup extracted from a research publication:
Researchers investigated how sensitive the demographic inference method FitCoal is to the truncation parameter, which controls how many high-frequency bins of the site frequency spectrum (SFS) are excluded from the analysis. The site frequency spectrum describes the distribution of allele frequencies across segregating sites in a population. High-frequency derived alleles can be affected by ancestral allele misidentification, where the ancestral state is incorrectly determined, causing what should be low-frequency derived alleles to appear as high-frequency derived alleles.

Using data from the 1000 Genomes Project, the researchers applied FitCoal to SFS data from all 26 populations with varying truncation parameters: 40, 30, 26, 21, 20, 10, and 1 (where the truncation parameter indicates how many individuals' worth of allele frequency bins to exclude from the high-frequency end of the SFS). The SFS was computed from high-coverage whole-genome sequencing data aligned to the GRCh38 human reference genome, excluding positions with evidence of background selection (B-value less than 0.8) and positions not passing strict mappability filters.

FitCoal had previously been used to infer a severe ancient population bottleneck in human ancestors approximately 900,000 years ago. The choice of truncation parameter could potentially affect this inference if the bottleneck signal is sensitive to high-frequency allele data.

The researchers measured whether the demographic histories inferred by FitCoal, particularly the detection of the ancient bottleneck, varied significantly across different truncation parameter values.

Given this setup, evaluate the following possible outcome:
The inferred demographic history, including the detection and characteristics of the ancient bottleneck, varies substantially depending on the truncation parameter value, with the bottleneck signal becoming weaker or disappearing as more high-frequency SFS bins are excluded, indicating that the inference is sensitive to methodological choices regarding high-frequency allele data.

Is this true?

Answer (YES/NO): NO